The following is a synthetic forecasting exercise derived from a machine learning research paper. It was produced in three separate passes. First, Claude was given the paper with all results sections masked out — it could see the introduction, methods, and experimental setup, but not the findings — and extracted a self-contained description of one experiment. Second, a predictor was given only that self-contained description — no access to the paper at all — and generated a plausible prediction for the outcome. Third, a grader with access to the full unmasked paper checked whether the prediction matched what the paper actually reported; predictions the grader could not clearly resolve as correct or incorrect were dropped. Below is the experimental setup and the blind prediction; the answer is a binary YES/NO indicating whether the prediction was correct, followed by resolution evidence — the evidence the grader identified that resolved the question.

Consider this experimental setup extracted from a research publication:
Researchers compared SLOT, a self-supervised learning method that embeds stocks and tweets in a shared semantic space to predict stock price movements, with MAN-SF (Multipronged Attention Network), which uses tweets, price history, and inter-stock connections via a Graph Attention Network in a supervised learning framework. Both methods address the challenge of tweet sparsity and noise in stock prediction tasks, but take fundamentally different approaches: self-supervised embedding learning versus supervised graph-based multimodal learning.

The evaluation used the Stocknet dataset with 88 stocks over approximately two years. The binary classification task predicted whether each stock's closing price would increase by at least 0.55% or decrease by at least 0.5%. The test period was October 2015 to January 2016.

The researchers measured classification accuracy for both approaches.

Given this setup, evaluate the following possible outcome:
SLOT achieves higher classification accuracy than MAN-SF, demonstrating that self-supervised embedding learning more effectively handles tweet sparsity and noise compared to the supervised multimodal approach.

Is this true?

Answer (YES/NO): NO